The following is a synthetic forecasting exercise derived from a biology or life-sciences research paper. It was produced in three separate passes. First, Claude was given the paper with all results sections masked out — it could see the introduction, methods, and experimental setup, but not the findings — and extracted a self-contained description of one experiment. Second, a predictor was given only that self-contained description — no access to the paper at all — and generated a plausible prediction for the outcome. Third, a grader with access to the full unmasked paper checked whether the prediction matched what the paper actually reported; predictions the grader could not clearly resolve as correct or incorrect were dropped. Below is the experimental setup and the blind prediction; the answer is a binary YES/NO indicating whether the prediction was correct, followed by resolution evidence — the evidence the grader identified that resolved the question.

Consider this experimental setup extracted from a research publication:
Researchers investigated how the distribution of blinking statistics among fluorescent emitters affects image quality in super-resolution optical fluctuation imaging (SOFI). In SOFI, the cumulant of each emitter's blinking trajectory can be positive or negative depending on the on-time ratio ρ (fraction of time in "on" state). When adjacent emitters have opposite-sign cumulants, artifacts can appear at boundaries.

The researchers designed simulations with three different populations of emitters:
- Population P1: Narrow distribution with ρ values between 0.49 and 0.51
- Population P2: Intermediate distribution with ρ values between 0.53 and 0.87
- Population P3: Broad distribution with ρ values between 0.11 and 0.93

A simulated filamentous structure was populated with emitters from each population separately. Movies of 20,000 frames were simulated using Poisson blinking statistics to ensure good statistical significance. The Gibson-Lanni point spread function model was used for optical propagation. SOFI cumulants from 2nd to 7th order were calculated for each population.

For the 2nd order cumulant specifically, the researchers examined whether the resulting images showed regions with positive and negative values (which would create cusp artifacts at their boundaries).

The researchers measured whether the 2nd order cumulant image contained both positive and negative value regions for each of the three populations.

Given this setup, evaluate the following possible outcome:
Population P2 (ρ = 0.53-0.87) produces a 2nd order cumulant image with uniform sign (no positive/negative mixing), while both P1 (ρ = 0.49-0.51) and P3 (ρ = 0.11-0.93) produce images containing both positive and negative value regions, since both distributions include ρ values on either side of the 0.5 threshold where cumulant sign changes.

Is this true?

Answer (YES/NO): NO